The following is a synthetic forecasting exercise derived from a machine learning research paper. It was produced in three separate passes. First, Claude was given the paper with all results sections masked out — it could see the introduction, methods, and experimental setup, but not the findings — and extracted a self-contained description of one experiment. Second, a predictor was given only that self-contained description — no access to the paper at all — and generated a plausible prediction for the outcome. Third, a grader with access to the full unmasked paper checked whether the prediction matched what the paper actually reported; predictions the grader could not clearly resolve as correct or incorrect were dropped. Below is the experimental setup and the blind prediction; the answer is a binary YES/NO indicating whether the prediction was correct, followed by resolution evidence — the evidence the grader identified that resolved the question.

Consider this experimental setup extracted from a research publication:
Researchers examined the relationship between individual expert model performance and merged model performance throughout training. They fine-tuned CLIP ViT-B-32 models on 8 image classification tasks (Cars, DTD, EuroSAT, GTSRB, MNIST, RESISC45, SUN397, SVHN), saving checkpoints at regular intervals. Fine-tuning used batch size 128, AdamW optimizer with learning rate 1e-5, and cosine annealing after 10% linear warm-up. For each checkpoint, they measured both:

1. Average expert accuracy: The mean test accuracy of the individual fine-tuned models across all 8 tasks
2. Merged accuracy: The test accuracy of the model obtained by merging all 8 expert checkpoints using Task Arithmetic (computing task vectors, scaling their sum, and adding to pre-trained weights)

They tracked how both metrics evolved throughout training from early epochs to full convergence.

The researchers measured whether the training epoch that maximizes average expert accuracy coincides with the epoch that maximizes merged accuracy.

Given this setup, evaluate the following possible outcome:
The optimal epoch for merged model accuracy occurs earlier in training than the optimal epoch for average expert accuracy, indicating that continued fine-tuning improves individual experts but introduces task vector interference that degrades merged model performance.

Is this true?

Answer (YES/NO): YES